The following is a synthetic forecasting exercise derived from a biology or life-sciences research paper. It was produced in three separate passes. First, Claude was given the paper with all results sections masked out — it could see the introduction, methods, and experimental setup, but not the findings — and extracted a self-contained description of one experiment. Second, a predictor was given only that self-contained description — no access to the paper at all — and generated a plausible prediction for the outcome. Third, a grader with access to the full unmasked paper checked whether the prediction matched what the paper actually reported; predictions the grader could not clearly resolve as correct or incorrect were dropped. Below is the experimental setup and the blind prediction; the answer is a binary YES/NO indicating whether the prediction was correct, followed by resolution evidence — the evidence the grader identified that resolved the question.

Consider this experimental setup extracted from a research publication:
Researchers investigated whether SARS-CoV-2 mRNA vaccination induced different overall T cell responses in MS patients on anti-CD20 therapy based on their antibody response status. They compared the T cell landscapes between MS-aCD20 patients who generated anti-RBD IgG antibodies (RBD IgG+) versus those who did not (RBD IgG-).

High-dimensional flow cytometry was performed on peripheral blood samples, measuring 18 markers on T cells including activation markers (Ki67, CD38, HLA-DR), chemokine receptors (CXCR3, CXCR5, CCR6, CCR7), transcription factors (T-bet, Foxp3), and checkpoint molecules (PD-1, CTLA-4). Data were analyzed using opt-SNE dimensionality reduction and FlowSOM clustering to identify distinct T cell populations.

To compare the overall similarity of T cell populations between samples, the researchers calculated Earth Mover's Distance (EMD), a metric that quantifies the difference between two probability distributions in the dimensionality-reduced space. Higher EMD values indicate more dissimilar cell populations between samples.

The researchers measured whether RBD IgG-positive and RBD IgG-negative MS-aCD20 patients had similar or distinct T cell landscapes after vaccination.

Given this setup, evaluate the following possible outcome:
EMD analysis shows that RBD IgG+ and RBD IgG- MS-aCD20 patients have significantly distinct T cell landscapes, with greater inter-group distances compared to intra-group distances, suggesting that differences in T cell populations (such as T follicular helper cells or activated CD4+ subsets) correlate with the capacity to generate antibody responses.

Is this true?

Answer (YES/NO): YES